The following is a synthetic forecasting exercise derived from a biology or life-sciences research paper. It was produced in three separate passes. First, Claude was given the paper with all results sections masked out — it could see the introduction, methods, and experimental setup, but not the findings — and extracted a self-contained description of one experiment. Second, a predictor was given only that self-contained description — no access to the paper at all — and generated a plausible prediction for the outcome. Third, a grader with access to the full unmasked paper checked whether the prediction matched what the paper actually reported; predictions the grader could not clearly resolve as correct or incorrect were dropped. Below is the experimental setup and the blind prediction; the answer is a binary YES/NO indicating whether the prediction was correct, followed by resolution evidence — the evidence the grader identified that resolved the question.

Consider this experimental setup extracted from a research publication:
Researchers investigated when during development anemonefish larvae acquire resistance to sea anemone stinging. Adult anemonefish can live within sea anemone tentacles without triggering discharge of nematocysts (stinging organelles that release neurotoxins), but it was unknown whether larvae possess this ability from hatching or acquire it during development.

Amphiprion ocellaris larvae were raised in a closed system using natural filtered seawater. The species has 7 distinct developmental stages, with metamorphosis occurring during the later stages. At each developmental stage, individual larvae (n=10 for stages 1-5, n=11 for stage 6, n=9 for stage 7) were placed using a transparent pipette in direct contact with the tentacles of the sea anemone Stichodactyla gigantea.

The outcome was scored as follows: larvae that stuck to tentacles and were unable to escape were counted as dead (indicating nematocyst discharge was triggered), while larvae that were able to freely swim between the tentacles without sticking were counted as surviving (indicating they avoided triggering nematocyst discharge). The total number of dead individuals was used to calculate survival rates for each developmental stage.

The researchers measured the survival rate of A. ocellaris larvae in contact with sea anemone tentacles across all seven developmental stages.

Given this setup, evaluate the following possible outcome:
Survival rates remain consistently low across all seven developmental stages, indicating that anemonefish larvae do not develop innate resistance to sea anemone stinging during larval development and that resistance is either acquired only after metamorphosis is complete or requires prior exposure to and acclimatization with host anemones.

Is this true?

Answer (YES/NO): NO